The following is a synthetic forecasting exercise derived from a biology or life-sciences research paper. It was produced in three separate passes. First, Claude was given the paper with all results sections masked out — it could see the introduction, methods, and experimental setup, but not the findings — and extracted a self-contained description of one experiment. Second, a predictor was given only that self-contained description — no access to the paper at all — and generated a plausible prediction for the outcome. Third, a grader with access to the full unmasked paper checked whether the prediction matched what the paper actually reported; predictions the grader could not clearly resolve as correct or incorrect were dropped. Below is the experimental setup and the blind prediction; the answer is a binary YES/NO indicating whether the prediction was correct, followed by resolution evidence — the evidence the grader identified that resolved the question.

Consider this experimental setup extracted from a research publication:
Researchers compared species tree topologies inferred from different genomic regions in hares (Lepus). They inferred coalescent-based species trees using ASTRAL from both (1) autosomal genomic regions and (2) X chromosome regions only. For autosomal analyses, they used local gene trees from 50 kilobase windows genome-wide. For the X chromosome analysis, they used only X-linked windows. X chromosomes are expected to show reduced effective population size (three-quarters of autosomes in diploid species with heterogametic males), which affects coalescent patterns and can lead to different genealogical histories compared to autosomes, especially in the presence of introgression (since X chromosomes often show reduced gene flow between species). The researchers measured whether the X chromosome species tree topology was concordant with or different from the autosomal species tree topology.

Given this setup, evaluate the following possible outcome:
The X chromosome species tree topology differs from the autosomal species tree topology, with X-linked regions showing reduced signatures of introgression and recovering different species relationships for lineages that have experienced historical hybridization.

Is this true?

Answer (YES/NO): NO